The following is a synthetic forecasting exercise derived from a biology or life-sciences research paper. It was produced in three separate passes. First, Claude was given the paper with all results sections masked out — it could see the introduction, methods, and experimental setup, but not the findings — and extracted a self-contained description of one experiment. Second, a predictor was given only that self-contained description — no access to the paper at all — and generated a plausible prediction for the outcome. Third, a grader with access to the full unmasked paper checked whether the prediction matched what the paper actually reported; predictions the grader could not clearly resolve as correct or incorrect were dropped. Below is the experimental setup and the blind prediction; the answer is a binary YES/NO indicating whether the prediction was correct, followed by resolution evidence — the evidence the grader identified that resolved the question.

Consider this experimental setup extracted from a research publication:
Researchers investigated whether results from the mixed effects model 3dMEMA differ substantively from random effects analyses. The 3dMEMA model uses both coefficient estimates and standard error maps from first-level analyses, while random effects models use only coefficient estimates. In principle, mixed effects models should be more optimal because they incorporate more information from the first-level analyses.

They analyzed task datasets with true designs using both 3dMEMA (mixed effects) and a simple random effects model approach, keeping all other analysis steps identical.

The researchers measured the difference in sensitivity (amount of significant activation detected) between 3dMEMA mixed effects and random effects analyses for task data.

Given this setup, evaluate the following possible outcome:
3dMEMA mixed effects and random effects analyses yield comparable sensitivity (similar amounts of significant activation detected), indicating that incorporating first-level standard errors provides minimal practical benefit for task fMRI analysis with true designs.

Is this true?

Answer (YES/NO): YES